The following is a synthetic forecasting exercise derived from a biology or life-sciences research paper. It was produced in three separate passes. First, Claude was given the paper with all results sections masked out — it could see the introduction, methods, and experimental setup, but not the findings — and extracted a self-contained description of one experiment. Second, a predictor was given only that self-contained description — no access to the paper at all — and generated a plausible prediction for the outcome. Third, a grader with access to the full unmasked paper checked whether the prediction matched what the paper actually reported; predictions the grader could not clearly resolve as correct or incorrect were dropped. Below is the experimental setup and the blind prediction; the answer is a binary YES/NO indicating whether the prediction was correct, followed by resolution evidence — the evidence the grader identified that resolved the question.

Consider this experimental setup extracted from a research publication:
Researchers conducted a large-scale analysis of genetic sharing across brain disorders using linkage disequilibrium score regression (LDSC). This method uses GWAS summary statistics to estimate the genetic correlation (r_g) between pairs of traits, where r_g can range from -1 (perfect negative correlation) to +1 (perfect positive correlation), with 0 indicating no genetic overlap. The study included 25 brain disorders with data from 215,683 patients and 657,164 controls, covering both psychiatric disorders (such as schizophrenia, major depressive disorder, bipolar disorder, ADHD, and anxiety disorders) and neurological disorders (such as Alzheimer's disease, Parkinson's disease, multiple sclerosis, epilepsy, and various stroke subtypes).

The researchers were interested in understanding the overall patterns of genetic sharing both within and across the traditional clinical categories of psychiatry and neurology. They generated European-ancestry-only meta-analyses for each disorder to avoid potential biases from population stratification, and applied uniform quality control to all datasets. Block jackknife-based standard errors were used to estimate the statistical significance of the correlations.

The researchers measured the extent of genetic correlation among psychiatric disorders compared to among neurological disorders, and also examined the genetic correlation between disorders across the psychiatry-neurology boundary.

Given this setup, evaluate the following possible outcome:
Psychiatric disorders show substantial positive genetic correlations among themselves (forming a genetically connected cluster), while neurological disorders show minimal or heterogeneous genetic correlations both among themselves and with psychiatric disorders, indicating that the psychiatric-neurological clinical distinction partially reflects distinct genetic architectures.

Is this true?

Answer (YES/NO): YES